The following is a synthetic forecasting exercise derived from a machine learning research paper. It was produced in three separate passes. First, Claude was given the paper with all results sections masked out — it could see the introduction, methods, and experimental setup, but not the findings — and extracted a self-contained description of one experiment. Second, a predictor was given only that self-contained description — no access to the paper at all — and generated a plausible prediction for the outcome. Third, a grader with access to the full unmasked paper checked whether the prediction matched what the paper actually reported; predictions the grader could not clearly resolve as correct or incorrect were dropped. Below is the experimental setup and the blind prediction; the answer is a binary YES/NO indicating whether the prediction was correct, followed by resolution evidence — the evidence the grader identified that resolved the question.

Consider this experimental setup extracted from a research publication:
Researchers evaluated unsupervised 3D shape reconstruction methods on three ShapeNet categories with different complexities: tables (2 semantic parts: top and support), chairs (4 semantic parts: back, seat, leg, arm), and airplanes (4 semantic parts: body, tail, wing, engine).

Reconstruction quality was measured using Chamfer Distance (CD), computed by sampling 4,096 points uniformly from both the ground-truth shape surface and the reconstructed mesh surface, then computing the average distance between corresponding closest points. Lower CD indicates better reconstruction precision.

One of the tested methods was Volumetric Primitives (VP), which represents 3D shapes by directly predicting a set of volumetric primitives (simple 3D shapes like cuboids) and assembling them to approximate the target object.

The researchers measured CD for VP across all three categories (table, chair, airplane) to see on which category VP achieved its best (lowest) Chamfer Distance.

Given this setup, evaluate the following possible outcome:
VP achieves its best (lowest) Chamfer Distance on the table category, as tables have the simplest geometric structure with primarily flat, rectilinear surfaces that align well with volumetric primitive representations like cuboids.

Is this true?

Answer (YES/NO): NO